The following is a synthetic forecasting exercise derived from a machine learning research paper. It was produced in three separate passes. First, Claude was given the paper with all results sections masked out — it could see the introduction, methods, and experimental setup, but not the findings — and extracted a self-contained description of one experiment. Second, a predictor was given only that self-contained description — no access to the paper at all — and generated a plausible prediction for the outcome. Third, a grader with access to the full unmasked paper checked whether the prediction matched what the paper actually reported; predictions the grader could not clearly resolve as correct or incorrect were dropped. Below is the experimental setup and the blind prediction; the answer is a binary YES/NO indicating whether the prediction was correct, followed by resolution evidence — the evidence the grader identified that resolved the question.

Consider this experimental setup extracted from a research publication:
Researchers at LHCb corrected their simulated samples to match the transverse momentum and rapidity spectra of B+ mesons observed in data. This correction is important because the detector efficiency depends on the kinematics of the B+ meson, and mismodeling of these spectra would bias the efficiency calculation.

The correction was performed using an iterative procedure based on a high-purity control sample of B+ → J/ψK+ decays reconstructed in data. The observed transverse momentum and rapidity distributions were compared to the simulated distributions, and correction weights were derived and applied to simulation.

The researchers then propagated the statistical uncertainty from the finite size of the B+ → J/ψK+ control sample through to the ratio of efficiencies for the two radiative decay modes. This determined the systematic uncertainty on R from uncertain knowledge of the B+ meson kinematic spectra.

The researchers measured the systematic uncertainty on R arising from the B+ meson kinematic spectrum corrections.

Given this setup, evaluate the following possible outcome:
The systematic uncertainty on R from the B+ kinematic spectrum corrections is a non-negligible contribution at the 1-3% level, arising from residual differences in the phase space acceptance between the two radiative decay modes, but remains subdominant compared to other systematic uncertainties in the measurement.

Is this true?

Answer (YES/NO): NO